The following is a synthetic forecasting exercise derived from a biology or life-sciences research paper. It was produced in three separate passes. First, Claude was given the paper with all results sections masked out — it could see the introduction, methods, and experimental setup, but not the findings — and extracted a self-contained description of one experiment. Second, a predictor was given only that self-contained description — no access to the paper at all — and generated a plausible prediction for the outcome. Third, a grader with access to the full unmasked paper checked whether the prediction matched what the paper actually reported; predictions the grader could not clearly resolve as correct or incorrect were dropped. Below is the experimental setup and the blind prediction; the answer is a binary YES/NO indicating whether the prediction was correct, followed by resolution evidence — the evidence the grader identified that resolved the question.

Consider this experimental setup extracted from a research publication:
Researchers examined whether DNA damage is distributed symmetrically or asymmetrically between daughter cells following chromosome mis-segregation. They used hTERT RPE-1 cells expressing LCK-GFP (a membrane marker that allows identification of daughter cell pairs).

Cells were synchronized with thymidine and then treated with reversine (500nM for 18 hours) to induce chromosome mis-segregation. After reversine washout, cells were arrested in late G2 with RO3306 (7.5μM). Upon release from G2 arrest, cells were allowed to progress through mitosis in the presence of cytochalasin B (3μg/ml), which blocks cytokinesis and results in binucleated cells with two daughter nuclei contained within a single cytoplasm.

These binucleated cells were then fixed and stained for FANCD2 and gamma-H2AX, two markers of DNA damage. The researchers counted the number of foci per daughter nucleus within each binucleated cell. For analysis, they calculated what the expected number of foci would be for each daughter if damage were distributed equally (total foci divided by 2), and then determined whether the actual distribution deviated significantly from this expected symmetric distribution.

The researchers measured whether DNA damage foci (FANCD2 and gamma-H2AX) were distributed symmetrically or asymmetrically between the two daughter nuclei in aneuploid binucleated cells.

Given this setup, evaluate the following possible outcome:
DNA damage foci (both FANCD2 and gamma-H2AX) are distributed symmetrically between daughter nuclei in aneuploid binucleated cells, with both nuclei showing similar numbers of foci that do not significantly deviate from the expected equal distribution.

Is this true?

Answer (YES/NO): NO